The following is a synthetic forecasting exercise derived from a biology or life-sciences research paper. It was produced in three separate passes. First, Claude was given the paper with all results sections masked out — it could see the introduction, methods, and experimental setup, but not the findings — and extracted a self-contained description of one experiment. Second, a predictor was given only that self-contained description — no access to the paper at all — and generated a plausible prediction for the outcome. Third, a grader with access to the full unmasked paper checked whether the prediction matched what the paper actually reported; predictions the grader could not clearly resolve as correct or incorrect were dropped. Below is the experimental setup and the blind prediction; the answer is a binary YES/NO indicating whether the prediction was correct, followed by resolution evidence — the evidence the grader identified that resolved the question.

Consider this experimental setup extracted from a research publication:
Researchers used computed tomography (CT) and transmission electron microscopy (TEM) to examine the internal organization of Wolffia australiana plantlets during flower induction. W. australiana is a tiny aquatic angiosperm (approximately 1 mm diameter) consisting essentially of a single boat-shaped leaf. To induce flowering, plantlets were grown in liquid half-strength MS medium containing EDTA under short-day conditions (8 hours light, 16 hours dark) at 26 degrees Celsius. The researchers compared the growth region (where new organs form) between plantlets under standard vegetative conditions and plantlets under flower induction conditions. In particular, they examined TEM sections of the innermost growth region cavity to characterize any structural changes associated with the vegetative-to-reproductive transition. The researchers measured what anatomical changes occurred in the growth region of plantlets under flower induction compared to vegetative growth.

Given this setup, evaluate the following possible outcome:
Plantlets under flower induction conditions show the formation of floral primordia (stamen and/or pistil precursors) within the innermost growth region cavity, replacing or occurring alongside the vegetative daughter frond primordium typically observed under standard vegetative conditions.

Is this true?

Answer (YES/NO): YES